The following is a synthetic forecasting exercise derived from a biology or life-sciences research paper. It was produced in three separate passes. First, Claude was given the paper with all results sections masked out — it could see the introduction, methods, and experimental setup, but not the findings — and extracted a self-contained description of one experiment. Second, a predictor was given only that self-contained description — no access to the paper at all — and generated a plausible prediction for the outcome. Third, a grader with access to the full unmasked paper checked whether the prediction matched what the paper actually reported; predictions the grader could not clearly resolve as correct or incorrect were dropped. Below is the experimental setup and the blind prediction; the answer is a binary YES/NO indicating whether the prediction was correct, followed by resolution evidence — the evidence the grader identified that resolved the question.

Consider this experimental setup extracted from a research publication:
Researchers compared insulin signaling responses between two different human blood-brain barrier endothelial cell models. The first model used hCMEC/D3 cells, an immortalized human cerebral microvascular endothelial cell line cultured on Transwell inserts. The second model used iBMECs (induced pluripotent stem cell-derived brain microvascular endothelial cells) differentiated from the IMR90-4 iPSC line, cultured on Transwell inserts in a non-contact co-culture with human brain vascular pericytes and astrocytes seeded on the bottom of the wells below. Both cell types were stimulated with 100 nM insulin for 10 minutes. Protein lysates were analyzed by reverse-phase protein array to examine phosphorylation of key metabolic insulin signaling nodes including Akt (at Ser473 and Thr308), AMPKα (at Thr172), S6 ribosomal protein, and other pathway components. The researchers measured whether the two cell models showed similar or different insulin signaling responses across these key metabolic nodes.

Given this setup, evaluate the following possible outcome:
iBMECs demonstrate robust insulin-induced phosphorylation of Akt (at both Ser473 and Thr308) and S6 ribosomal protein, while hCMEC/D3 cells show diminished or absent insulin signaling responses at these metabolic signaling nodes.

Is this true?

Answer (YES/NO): NO